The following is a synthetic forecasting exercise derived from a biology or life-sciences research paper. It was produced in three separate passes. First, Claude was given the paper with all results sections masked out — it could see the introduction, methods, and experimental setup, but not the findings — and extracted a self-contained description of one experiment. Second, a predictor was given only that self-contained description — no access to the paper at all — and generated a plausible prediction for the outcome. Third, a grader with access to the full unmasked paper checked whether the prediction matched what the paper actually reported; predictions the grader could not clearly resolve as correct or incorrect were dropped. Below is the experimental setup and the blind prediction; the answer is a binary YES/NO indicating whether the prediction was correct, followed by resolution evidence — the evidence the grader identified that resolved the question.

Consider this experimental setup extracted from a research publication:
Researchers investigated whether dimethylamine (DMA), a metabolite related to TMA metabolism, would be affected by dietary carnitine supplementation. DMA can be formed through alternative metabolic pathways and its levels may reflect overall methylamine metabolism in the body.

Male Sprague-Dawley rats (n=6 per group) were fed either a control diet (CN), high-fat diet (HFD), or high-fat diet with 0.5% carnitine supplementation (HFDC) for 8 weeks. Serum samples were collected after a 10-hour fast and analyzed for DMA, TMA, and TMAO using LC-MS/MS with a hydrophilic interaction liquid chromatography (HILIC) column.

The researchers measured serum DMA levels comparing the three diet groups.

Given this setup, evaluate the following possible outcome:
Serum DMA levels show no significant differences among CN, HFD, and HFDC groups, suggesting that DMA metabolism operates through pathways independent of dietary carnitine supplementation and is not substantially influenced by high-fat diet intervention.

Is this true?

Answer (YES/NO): NO